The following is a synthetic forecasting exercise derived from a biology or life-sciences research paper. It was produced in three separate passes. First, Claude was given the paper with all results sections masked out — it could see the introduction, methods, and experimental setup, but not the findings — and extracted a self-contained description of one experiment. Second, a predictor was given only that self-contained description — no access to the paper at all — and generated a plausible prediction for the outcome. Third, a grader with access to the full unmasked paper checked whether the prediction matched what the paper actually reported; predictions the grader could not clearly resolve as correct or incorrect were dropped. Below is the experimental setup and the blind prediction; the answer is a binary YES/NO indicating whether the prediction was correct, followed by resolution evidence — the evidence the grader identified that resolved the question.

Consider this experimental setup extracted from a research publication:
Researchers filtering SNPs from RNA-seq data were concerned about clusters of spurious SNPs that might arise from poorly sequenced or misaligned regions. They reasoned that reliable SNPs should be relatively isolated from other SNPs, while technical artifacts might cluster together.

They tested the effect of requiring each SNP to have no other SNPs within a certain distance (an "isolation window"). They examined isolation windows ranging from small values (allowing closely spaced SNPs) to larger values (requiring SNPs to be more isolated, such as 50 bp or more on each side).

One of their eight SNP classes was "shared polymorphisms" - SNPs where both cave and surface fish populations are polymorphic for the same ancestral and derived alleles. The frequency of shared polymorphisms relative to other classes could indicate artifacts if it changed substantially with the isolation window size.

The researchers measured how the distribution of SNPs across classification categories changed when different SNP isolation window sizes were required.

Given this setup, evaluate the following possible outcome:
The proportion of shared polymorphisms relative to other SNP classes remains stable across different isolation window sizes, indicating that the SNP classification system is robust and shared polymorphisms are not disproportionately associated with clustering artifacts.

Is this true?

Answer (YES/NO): NO